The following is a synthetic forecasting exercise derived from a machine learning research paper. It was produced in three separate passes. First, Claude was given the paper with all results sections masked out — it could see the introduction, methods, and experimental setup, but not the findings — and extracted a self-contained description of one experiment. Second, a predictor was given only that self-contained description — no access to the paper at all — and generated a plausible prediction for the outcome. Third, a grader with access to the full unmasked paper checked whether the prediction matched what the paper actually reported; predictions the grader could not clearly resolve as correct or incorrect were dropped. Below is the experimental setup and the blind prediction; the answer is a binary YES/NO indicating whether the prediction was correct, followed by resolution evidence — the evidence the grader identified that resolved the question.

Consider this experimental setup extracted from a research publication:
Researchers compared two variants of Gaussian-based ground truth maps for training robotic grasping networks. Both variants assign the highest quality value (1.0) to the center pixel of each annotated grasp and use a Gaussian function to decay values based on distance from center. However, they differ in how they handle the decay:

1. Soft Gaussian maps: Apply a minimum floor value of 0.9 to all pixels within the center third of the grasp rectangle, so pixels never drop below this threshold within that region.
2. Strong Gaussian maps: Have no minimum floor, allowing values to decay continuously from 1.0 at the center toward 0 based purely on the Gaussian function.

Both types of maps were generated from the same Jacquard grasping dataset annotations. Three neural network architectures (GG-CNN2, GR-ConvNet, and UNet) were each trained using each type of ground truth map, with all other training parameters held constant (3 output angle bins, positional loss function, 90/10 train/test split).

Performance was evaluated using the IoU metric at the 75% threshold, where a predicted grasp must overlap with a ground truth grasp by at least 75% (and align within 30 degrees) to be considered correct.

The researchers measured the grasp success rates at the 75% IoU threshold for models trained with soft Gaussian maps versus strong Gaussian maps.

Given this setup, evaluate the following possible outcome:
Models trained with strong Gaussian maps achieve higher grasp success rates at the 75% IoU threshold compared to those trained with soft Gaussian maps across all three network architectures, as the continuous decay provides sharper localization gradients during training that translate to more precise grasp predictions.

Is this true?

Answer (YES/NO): YES